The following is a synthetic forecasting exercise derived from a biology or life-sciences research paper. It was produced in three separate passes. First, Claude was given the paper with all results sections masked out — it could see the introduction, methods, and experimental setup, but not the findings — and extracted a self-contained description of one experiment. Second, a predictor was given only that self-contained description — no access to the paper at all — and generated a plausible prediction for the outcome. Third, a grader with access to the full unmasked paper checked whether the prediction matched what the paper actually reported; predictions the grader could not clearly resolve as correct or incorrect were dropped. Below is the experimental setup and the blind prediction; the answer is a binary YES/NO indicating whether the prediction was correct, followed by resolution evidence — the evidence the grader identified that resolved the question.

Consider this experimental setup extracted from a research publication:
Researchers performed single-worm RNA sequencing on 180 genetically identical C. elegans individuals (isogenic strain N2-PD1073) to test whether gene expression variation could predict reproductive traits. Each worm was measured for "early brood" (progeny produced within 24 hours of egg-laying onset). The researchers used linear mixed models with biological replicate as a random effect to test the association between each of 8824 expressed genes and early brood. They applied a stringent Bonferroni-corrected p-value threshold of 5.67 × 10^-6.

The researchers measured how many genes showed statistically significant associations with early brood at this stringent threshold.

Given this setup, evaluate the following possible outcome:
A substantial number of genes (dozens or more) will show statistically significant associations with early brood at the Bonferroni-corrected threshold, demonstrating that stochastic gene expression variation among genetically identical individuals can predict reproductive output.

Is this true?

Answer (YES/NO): YES